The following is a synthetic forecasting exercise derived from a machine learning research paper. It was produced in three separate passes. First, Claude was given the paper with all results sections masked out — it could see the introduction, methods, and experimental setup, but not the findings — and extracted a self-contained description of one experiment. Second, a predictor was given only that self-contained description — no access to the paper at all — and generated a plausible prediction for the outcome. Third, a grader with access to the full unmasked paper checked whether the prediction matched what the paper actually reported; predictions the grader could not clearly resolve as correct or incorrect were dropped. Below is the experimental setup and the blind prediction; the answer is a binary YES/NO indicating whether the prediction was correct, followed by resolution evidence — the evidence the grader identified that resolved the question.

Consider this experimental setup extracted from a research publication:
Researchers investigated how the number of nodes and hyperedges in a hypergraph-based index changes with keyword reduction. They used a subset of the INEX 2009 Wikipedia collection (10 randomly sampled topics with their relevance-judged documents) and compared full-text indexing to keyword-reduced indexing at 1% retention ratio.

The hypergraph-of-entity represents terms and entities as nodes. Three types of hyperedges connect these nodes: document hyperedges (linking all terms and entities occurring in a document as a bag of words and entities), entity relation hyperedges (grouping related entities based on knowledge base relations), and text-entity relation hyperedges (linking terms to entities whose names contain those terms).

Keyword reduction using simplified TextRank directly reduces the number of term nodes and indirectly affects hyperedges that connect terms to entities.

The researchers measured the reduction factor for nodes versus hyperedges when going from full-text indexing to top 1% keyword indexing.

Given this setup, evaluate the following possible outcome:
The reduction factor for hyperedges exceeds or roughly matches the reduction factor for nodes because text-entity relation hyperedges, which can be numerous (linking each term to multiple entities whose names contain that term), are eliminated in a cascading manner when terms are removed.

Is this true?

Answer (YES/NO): NO